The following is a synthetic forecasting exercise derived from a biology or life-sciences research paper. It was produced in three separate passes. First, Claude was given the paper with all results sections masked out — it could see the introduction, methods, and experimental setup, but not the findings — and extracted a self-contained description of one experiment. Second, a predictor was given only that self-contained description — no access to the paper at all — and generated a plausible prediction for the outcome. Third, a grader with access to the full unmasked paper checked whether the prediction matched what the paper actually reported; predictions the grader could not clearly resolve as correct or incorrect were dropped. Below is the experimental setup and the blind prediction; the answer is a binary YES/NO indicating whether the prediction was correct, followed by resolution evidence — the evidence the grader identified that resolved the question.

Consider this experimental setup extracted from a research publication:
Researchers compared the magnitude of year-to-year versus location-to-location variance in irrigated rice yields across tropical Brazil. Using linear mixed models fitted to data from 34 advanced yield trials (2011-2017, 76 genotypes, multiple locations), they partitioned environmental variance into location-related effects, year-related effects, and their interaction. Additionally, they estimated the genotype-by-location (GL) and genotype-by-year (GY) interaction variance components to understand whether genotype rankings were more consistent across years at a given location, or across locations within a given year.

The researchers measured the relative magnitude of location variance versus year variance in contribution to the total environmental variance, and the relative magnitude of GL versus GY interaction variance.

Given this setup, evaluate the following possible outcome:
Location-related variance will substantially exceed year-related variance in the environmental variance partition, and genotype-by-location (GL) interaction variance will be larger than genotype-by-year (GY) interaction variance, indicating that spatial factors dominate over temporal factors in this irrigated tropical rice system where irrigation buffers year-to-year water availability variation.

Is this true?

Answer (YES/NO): NO